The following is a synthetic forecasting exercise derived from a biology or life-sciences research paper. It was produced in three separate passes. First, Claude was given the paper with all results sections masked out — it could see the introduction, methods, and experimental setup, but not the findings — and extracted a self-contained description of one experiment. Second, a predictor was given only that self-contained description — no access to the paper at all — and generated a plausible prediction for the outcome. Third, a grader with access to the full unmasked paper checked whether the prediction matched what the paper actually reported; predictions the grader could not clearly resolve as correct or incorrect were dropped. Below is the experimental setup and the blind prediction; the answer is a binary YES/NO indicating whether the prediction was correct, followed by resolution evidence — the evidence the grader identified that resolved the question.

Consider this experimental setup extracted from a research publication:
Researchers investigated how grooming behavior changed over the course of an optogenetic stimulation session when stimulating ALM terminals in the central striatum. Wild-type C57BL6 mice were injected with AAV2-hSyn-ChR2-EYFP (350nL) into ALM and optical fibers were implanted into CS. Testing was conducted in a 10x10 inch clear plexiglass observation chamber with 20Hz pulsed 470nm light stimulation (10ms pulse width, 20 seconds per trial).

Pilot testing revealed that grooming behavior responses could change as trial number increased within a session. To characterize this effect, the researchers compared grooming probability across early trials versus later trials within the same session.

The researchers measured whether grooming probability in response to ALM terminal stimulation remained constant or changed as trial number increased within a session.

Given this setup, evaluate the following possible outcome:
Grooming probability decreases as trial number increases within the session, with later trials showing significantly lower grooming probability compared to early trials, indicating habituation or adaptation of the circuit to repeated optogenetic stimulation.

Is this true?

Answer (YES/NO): YES